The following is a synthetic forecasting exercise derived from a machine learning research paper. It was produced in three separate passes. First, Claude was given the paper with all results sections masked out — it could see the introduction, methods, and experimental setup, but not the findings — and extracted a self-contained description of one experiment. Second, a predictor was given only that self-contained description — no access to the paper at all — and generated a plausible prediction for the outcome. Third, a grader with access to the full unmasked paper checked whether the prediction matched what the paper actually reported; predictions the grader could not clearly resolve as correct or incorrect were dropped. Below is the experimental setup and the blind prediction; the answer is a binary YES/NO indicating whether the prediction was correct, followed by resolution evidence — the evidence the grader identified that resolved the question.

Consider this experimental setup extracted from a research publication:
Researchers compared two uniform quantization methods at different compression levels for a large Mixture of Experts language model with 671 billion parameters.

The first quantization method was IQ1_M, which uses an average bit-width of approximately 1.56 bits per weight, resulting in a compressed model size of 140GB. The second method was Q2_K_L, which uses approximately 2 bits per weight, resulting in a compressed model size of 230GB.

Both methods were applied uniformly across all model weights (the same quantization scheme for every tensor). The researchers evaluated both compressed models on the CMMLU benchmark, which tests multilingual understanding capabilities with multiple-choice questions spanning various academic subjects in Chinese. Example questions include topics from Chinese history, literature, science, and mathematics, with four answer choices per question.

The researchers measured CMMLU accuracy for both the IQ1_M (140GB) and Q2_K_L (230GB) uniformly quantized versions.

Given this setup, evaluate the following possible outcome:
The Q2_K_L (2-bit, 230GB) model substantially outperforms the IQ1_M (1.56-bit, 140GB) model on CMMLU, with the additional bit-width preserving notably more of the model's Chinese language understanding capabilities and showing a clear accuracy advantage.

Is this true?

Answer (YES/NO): YES